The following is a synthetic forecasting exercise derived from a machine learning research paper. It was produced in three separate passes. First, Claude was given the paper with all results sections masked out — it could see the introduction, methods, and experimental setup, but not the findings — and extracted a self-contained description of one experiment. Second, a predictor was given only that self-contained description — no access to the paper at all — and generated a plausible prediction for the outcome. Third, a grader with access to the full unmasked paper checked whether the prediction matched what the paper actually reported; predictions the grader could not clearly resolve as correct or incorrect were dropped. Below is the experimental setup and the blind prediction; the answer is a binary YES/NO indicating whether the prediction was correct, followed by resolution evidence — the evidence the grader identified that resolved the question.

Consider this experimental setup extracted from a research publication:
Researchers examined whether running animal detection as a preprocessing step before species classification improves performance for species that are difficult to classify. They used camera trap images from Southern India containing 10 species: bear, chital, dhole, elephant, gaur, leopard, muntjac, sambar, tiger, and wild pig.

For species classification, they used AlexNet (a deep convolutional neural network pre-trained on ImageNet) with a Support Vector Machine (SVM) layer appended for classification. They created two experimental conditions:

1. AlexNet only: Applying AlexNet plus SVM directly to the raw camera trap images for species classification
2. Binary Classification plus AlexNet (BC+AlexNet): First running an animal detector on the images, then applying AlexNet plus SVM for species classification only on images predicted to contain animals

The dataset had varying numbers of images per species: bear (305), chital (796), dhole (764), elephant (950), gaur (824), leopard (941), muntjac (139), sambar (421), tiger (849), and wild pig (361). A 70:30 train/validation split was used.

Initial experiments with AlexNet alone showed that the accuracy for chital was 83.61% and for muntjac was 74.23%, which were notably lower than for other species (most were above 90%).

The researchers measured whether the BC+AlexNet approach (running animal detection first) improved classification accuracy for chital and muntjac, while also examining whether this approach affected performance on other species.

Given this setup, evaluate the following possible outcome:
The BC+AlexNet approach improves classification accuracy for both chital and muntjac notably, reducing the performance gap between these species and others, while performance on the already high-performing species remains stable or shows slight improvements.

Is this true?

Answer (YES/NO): NO